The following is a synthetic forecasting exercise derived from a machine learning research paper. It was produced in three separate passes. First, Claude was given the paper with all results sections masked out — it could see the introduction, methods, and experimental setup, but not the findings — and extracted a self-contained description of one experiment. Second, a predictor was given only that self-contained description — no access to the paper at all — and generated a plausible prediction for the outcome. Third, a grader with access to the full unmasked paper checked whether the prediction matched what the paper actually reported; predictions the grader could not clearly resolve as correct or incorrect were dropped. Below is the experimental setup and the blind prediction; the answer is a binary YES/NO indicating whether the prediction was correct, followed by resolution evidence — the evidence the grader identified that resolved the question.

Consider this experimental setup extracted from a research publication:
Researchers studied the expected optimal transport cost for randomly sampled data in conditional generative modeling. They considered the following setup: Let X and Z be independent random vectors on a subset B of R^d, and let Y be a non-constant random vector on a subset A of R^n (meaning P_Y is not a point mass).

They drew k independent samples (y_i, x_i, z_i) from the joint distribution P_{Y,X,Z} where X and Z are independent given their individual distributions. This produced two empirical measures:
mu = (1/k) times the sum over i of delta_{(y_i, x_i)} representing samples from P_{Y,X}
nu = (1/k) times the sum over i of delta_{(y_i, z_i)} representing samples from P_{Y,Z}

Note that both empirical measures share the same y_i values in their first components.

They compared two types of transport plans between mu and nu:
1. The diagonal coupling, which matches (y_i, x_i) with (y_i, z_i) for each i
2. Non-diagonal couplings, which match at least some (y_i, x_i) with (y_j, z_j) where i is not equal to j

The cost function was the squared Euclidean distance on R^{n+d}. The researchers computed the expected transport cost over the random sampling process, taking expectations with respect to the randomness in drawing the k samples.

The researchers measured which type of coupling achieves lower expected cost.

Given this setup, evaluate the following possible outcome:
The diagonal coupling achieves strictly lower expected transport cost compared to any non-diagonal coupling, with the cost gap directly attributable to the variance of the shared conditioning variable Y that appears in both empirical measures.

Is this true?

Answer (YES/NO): NO